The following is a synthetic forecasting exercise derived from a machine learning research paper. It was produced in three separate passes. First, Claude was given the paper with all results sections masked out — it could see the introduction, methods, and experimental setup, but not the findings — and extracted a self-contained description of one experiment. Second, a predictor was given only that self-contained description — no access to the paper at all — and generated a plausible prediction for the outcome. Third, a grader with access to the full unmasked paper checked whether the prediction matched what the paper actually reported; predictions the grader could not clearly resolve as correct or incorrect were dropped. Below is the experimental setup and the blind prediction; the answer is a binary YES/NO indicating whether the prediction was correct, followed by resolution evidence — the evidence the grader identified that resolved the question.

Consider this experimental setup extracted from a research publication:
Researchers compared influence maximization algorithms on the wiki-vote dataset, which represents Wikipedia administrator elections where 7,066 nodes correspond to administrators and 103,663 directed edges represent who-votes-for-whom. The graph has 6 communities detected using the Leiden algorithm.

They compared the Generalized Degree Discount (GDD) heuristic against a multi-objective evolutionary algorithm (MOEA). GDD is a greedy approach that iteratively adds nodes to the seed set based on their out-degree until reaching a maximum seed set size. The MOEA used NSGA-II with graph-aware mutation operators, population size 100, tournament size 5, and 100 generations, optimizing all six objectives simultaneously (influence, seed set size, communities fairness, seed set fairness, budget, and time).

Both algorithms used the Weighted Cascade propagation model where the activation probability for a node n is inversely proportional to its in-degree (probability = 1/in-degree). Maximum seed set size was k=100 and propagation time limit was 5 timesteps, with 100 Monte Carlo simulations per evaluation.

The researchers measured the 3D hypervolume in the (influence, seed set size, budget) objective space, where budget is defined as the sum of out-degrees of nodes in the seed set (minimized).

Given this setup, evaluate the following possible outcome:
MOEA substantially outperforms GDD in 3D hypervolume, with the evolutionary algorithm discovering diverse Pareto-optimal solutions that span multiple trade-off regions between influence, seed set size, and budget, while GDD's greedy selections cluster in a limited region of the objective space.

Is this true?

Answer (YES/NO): NO